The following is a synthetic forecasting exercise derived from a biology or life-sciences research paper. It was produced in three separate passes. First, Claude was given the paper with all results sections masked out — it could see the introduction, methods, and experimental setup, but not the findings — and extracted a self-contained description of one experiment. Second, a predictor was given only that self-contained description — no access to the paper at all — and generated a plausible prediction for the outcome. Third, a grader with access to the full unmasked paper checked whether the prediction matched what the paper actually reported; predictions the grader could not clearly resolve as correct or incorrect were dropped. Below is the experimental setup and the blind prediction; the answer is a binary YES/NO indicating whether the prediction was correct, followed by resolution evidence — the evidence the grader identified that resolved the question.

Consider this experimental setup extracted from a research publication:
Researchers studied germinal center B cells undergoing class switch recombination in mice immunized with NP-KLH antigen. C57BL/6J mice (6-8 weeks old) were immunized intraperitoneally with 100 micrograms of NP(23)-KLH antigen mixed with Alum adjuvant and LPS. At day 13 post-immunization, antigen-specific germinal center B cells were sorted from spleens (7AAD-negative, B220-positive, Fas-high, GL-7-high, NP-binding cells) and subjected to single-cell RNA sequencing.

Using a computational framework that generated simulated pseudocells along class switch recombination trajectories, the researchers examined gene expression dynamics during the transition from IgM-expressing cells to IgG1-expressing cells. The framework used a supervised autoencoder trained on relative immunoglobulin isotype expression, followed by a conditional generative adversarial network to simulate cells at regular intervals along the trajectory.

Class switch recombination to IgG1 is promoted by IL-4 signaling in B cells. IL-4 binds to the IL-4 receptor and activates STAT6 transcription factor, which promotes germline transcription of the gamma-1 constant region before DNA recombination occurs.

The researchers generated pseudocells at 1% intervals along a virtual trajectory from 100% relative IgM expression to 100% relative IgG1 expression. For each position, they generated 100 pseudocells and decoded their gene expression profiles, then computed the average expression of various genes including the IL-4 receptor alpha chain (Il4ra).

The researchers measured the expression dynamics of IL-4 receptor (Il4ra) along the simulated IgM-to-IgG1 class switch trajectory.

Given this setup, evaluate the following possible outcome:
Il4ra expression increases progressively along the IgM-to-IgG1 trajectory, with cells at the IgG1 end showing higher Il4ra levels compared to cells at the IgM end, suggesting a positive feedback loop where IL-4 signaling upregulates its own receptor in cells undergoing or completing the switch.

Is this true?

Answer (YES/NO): YES